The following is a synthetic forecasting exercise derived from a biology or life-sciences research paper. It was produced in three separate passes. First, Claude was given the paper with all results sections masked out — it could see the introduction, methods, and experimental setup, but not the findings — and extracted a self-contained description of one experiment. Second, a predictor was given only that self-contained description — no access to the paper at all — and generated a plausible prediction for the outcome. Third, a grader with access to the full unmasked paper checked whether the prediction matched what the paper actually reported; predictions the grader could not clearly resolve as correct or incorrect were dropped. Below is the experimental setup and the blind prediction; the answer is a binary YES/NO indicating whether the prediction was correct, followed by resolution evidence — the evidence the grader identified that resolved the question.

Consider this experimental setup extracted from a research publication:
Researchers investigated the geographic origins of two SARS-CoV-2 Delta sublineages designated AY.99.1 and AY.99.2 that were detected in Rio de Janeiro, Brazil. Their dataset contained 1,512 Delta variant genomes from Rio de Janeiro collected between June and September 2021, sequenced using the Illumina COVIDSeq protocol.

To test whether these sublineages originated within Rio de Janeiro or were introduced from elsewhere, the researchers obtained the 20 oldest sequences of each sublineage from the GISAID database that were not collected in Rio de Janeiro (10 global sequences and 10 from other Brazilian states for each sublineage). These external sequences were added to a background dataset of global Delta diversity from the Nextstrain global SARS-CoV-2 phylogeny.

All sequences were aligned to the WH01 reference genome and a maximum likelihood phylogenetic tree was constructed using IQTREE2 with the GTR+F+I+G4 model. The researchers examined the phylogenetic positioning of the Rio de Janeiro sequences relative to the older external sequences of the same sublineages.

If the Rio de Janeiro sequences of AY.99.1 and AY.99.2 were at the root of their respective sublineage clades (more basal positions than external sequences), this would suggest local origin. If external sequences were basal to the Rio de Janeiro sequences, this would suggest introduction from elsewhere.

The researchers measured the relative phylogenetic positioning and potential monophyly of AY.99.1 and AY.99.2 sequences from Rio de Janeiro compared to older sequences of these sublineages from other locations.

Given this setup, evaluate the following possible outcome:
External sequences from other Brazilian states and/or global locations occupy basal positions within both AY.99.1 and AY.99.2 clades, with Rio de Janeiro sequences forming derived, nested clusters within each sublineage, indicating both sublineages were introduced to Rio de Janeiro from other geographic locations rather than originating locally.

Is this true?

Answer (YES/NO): NO